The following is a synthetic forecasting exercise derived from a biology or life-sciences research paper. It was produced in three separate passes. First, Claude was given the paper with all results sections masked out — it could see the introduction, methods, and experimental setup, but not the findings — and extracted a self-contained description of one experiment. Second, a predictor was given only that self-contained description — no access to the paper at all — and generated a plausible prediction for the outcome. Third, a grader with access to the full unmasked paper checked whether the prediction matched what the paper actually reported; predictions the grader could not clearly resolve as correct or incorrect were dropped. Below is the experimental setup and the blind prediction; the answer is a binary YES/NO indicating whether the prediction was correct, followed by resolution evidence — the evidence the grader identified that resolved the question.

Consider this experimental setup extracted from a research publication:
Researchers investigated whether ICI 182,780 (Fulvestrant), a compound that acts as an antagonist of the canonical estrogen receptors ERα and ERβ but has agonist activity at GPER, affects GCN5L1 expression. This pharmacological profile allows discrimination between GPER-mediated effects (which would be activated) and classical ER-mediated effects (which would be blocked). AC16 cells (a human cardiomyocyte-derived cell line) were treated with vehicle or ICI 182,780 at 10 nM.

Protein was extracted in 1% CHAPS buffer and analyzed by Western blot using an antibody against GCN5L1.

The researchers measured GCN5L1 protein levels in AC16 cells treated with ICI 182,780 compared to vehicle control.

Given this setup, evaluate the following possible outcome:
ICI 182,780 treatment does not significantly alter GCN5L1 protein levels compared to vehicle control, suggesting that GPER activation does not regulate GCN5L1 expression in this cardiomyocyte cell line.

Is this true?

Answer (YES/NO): NO